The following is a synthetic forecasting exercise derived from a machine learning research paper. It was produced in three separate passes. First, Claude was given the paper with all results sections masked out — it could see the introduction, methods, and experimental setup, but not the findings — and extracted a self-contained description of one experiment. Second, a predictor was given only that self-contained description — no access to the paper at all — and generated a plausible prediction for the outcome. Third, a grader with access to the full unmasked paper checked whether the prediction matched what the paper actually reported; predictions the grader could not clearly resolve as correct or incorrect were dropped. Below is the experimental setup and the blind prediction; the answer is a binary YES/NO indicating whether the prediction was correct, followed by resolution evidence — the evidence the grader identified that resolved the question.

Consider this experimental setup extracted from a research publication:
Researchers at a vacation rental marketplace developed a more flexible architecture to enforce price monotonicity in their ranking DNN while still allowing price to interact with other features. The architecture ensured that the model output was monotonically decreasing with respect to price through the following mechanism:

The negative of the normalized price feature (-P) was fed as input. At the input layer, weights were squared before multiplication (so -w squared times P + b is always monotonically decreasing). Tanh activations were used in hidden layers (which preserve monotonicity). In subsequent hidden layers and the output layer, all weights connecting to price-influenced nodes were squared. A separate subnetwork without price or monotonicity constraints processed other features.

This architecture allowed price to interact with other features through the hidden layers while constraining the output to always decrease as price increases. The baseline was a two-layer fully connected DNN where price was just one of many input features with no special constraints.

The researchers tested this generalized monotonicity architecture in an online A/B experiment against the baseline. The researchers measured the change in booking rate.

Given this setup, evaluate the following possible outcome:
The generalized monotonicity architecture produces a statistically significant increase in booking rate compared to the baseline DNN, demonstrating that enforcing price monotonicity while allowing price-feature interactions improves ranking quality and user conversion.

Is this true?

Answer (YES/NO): NO